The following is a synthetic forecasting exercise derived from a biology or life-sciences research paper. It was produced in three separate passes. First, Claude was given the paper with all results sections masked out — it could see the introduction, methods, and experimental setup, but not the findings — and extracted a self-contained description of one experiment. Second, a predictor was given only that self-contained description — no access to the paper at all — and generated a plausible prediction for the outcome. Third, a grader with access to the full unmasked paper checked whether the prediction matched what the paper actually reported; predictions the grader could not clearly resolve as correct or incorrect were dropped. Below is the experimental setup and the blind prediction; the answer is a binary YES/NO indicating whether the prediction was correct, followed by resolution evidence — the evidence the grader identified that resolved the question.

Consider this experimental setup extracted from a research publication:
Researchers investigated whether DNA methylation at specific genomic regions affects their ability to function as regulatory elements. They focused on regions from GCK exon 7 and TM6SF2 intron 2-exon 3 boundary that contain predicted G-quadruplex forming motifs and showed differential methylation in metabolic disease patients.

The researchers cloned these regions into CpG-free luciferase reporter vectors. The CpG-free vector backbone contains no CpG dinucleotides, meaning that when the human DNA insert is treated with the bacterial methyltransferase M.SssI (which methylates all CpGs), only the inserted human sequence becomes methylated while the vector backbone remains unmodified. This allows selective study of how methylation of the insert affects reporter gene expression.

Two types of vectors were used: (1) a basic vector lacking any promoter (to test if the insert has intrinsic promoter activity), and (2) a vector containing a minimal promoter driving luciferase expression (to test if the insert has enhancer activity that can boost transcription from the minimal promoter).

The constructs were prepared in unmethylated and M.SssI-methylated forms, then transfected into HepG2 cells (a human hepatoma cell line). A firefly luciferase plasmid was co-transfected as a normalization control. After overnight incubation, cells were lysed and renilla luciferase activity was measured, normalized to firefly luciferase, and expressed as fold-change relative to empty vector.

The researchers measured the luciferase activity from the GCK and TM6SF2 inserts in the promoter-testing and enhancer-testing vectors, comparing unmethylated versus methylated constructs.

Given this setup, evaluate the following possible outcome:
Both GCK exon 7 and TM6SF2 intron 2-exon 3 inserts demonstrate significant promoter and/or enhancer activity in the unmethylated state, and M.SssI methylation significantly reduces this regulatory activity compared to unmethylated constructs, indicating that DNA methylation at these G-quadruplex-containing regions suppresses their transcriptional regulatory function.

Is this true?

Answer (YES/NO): NO